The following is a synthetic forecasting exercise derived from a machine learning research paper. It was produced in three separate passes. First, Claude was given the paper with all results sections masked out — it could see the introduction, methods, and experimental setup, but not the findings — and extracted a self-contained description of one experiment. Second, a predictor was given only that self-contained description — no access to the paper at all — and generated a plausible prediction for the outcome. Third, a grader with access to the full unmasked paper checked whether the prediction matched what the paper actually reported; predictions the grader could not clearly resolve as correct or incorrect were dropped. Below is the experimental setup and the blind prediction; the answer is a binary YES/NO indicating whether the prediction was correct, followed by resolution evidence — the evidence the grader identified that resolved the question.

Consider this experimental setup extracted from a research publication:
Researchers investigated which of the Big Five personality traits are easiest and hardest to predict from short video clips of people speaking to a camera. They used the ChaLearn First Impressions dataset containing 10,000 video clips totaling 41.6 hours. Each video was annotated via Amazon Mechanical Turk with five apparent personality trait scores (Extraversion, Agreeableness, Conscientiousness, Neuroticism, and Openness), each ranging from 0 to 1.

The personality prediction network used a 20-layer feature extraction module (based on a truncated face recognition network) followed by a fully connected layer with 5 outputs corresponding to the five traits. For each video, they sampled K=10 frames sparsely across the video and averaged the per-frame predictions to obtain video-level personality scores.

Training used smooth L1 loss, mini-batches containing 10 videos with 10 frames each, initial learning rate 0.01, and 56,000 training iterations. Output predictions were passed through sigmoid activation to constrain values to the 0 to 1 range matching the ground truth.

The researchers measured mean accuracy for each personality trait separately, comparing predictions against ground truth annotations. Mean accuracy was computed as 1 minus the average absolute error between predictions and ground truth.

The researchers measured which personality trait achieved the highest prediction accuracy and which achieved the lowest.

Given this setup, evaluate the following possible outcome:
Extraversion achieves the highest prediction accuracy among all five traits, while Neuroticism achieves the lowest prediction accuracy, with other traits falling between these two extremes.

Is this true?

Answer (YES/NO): NO